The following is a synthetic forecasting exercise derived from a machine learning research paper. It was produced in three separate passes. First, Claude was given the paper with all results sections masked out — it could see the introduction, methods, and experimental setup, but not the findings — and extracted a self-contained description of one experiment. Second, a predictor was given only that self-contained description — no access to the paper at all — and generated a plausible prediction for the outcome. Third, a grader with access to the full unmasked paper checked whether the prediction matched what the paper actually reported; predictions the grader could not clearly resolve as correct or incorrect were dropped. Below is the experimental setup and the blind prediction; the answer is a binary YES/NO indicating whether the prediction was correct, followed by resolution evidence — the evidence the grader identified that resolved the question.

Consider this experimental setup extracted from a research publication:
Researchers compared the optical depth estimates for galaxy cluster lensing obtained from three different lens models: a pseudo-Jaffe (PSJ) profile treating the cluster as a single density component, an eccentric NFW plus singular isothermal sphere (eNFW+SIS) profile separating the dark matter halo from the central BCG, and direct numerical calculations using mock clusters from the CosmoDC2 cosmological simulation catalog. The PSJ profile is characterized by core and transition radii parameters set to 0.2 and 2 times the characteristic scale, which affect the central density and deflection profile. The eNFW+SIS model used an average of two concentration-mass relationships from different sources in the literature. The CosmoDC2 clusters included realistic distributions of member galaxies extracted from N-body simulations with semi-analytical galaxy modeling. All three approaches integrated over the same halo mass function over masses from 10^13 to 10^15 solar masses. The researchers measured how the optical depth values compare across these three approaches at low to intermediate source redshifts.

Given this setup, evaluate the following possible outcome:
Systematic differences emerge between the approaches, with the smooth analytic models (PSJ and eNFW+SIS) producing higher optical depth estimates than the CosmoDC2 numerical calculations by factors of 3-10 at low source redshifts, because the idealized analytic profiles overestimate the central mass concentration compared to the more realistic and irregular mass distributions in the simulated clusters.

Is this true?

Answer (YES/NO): NO